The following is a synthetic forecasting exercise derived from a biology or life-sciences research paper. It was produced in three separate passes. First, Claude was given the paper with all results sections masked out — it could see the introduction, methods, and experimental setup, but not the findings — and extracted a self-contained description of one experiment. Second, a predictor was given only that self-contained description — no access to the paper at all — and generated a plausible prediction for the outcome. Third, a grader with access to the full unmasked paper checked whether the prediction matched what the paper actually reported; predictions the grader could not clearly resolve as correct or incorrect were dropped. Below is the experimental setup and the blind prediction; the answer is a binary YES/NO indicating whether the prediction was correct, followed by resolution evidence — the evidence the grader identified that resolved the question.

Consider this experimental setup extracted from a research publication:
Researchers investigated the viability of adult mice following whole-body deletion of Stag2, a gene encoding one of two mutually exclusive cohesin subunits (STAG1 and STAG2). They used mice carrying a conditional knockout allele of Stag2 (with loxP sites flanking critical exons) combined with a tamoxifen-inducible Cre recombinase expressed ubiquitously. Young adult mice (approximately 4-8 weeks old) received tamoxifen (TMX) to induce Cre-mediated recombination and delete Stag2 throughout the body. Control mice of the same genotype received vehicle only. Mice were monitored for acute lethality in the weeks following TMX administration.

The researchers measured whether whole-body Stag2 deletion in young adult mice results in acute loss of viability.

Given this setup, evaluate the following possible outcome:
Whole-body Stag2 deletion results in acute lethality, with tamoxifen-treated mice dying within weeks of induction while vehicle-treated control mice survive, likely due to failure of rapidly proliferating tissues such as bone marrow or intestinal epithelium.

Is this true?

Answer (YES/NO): NO